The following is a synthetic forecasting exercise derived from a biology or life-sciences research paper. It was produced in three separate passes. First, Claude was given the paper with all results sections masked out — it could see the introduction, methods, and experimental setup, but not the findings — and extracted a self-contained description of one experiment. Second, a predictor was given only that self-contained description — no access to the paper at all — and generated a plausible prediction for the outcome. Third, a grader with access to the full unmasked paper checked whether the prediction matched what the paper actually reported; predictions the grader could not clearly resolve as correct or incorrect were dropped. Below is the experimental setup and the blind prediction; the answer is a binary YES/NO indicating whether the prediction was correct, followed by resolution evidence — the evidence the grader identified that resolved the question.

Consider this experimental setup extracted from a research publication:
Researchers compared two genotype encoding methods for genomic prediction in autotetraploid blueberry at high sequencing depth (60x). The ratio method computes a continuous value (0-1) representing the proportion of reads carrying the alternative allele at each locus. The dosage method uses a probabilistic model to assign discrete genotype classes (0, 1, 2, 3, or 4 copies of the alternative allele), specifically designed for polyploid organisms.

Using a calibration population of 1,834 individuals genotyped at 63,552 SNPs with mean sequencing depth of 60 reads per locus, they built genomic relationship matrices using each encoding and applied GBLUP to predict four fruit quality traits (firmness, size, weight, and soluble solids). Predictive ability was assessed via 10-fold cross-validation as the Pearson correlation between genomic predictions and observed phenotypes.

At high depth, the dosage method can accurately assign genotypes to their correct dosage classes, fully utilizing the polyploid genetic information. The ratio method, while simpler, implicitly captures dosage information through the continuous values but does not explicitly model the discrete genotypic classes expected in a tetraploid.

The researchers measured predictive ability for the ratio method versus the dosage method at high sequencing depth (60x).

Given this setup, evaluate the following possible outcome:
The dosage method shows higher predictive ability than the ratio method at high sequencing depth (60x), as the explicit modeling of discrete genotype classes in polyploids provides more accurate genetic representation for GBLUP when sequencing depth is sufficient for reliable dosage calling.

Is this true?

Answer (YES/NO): NO